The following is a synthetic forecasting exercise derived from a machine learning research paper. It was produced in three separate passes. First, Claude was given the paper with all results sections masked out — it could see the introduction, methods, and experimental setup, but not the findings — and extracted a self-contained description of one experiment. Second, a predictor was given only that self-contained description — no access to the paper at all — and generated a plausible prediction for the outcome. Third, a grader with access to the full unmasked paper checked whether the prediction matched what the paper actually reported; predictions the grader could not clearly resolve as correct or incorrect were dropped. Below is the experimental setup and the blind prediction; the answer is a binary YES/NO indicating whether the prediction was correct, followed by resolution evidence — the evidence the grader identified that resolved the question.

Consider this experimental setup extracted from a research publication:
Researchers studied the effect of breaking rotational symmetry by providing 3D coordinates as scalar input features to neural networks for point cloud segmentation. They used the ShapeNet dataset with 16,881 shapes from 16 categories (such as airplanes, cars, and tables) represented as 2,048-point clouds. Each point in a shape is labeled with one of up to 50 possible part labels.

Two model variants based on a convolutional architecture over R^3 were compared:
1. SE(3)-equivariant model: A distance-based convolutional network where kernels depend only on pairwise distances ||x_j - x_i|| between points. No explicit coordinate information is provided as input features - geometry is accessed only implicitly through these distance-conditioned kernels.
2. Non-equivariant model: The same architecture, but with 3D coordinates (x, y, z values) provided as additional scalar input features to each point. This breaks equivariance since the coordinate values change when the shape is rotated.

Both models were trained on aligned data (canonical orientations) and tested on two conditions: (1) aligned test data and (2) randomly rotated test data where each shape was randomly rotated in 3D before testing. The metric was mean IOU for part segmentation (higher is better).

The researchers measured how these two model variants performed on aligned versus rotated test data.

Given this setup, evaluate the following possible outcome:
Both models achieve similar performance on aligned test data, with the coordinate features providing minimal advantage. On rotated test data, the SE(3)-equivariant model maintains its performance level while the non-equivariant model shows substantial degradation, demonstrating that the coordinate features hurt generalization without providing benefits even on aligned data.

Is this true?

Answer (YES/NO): NO